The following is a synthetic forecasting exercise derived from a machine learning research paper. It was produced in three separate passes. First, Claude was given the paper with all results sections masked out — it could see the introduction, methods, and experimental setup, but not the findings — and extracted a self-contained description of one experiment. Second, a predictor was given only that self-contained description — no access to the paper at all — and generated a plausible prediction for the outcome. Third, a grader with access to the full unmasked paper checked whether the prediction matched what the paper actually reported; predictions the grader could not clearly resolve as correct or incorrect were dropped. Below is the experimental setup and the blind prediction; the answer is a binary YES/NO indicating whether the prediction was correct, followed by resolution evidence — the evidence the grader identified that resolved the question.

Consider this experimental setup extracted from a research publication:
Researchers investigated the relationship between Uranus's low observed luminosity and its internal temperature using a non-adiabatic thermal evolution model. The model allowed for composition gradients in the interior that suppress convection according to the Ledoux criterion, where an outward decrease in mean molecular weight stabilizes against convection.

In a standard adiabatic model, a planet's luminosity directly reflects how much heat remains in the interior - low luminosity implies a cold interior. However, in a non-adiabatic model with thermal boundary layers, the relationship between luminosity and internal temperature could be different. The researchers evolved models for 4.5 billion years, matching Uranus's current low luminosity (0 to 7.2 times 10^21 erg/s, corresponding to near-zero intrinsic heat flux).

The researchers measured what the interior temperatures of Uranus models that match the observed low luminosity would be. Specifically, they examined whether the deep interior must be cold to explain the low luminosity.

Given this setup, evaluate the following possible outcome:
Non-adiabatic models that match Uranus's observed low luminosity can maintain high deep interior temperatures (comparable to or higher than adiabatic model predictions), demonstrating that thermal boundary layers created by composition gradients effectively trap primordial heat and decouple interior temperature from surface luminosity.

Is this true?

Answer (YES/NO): YES